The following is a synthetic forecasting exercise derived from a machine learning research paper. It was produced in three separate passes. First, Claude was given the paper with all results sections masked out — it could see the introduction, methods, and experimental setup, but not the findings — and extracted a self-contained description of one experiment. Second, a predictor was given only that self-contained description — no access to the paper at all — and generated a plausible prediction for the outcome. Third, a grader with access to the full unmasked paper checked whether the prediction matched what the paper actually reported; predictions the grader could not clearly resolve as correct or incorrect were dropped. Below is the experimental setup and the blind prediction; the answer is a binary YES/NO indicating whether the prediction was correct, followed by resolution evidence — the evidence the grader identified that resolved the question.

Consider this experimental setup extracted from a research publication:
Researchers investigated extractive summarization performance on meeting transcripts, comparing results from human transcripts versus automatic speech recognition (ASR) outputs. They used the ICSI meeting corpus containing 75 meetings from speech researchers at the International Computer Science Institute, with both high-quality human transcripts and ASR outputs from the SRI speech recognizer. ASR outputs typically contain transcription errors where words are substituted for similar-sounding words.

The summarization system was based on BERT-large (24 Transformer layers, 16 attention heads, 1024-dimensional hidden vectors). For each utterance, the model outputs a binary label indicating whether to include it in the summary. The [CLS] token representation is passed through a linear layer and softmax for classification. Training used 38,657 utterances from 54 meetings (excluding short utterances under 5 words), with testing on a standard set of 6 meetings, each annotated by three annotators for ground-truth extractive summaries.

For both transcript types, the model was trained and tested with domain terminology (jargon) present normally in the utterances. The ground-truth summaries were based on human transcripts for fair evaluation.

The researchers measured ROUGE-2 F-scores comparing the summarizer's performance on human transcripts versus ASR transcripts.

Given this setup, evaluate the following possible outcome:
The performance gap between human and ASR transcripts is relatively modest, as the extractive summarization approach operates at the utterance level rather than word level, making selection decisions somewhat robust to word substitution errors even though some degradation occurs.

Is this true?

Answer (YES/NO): NO